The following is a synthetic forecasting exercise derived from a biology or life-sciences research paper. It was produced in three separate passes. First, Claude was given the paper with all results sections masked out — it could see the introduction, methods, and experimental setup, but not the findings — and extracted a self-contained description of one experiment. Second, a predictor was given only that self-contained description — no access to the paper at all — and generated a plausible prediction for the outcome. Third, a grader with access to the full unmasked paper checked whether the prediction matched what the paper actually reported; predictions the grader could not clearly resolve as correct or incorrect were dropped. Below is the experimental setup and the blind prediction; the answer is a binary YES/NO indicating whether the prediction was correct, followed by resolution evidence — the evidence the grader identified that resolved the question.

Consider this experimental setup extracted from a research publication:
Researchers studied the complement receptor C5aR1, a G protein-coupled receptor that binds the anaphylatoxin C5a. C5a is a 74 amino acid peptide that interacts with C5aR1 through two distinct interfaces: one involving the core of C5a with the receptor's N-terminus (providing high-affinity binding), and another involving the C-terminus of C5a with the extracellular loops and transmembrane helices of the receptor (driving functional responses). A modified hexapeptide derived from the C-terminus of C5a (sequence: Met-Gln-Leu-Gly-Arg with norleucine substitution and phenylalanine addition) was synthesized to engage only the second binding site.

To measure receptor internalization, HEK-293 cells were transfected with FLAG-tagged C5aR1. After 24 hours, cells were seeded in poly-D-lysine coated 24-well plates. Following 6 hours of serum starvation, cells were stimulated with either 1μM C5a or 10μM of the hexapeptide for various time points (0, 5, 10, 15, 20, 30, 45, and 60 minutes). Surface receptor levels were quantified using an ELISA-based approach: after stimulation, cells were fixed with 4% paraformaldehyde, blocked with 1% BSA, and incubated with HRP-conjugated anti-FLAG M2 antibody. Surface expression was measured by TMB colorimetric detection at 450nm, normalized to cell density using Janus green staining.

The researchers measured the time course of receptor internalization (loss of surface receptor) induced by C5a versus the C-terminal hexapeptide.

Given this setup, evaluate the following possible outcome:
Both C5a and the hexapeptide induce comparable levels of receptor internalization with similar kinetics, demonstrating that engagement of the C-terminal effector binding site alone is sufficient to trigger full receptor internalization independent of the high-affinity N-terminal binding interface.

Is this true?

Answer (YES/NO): NO